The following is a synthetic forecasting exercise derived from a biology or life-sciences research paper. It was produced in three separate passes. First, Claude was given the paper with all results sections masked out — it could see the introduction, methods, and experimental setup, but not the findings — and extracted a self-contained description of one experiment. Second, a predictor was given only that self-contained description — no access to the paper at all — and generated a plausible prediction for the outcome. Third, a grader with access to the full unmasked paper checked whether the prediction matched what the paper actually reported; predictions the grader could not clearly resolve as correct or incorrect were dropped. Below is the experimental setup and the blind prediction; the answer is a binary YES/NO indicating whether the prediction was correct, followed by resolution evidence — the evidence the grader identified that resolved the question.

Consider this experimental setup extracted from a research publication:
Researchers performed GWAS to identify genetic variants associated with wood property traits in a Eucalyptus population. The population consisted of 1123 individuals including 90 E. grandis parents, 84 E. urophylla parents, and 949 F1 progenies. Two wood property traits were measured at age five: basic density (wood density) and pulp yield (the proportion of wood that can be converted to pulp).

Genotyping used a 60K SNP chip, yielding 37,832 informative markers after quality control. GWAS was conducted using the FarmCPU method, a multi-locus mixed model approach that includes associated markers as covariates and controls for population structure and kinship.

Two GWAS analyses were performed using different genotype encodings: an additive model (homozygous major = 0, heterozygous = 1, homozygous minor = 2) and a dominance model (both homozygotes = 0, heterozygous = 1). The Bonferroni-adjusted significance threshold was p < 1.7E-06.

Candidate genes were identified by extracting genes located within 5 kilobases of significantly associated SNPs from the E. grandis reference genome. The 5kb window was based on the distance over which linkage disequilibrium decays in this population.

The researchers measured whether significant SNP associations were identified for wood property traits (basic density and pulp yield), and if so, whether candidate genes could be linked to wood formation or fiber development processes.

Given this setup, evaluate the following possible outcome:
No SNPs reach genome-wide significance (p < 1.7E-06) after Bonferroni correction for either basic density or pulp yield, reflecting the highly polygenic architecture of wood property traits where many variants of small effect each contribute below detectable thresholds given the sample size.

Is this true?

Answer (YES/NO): NO